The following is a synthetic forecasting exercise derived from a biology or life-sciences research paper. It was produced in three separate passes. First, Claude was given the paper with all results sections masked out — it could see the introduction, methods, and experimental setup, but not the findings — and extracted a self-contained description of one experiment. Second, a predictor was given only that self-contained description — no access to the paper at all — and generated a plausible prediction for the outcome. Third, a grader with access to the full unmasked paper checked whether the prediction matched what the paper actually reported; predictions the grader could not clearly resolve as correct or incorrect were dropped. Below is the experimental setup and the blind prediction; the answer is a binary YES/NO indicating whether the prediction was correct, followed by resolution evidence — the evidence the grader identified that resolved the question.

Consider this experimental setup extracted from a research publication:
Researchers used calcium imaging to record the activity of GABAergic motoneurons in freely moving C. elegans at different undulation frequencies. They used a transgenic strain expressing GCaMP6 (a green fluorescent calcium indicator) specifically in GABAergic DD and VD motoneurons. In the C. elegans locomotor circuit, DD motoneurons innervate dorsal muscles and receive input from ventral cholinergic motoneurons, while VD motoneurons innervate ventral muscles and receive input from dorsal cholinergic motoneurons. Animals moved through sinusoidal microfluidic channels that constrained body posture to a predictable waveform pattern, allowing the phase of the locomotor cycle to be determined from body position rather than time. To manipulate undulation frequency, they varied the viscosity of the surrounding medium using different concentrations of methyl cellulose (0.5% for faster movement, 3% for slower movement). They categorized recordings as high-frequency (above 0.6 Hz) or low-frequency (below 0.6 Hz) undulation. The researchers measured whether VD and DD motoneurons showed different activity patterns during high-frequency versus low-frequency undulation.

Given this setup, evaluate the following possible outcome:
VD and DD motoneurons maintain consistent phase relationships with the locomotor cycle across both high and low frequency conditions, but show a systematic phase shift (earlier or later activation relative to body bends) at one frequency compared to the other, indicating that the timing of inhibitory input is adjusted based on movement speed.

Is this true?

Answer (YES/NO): NO